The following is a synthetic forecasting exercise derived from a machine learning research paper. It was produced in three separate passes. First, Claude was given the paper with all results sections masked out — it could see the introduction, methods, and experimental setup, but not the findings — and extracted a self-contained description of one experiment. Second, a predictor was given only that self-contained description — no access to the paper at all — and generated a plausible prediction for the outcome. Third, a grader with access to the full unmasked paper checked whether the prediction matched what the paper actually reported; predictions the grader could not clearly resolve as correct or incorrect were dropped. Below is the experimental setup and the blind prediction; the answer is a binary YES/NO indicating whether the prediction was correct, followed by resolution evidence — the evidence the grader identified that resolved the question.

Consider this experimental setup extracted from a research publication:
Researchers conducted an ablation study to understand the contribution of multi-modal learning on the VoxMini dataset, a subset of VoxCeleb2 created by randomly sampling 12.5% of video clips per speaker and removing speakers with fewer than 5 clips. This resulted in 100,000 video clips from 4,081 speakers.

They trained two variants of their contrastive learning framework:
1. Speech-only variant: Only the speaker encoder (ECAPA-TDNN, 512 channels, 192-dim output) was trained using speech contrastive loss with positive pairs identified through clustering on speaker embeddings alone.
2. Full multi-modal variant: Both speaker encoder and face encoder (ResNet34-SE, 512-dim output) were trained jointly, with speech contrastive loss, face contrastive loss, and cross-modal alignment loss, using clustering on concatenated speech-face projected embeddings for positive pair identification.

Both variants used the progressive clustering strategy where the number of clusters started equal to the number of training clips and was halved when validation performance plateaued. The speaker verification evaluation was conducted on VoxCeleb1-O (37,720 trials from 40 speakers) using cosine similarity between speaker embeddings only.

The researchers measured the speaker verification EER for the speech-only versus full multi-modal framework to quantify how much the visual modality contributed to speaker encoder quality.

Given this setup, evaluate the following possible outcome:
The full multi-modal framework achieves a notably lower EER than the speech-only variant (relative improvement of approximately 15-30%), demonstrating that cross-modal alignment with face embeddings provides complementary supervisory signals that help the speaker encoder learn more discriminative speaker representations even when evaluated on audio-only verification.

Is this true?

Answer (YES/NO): NO